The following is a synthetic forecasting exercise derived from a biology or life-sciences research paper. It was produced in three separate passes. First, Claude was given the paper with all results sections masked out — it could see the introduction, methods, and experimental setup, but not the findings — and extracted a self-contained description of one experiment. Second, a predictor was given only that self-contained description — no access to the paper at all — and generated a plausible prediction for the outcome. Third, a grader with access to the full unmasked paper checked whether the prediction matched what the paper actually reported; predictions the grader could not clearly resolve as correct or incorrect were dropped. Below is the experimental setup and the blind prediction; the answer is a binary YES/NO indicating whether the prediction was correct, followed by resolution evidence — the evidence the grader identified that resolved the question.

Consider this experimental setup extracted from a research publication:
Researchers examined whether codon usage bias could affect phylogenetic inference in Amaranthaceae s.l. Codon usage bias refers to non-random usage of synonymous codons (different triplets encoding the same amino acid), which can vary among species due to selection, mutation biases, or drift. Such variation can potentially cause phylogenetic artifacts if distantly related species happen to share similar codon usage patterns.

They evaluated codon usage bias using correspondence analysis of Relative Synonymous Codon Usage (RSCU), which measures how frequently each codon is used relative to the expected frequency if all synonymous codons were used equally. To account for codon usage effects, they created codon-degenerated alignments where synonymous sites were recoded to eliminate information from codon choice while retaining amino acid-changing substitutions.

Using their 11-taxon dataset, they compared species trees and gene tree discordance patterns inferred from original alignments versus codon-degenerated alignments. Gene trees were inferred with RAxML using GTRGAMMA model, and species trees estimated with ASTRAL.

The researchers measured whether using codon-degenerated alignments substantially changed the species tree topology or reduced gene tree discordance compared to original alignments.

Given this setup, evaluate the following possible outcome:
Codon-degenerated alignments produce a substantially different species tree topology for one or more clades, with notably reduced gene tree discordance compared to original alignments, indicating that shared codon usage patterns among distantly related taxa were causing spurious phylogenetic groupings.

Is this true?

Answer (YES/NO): NO